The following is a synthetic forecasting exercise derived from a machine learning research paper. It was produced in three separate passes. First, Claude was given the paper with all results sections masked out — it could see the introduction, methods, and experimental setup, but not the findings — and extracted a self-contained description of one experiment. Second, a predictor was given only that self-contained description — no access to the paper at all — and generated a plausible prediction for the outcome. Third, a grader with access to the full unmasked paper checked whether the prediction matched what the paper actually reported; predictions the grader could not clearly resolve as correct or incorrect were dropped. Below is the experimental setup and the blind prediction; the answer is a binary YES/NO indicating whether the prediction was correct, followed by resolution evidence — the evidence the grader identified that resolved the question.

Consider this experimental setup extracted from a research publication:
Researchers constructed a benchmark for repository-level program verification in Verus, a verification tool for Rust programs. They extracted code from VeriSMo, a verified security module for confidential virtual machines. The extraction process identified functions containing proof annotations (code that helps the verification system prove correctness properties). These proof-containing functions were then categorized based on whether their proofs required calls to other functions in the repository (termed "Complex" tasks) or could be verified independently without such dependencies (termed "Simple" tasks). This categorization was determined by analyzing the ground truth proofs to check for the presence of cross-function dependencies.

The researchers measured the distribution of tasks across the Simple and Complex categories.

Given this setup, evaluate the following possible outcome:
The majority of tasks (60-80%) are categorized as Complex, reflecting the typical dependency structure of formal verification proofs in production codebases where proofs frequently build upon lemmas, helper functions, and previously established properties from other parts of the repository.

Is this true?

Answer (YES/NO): NO